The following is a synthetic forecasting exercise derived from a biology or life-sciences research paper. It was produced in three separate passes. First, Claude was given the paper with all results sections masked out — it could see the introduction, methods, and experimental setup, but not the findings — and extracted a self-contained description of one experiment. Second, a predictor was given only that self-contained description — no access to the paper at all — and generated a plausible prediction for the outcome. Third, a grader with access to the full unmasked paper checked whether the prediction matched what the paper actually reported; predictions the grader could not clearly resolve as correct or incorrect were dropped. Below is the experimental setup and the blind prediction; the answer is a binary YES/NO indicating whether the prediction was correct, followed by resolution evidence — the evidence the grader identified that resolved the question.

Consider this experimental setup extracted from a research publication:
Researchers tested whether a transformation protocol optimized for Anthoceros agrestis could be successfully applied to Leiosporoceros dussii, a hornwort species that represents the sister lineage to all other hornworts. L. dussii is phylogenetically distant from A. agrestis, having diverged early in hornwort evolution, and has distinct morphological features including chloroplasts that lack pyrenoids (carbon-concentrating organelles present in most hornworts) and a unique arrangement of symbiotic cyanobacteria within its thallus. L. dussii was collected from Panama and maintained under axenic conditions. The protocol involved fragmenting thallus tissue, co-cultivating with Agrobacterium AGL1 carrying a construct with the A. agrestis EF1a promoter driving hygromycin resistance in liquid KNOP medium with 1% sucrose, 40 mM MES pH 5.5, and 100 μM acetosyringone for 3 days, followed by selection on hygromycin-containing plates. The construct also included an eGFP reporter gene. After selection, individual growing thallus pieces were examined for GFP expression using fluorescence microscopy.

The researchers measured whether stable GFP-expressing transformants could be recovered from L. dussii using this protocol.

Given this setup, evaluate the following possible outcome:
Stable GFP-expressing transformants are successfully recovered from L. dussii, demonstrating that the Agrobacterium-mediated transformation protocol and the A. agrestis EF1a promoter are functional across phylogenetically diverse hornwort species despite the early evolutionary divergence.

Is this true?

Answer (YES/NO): YES